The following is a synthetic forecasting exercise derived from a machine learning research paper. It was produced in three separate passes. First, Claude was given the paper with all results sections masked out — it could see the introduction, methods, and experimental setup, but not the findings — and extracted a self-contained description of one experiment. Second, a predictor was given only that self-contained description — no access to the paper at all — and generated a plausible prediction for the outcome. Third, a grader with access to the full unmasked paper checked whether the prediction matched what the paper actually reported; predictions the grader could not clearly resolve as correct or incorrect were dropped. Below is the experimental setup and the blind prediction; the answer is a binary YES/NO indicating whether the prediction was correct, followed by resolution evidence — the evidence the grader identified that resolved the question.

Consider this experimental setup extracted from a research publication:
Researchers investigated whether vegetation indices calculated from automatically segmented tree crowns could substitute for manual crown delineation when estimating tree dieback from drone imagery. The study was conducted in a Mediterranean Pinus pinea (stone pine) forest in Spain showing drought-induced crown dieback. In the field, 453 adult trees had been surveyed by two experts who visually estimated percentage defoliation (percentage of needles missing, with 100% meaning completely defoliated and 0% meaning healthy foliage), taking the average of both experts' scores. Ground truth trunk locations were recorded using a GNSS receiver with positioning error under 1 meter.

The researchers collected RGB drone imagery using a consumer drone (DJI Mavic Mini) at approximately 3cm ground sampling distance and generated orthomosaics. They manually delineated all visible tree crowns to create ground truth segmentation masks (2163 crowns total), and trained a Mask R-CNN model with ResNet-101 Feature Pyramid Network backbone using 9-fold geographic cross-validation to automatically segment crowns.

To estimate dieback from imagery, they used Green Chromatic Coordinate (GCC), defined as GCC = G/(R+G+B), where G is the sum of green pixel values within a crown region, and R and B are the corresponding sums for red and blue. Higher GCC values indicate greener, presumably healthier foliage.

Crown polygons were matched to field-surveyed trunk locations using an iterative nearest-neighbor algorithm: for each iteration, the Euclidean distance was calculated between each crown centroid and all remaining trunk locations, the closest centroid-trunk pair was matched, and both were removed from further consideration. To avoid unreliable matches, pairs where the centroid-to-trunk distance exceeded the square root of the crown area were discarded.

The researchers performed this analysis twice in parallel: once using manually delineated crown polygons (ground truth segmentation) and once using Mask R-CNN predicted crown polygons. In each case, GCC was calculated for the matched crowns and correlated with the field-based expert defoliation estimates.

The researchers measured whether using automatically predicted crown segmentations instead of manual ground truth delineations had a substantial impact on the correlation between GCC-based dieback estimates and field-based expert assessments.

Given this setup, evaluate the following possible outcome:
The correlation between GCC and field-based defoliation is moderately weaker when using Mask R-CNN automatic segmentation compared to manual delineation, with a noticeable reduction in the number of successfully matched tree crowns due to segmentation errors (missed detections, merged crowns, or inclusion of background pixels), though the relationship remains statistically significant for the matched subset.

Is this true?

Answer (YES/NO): NO